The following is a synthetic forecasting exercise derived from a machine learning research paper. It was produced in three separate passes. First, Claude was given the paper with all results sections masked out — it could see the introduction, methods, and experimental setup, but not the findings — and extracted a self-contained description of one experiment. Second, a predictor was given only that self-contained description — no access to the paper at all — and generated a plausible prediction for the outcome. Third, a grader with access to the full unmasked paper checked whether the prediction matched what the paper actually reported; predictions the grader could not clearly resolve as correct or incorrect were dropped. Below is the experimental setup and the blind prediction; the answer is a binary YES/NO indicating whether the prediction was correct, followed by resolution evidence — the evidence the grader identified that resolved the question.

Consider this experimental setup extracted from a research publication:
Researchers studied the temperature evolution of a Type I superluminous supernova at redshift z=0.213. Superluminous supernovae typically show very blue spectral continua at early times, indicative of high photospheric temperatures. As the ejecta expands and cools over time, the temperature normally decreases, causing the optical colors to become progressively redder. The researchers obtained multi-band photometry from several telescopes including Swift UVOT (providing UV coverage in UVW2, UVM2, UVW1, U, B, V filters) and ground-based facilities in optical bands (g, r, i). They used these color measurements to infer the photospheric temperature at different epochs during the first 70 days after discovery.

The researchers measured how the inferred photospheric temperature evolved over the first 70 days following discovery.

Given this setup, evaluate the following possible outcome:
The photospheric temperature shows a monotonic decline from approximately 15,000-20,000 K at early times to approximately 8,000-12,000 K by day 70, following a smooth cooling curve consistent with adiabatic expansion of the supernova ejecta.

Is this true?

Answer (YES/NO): NO